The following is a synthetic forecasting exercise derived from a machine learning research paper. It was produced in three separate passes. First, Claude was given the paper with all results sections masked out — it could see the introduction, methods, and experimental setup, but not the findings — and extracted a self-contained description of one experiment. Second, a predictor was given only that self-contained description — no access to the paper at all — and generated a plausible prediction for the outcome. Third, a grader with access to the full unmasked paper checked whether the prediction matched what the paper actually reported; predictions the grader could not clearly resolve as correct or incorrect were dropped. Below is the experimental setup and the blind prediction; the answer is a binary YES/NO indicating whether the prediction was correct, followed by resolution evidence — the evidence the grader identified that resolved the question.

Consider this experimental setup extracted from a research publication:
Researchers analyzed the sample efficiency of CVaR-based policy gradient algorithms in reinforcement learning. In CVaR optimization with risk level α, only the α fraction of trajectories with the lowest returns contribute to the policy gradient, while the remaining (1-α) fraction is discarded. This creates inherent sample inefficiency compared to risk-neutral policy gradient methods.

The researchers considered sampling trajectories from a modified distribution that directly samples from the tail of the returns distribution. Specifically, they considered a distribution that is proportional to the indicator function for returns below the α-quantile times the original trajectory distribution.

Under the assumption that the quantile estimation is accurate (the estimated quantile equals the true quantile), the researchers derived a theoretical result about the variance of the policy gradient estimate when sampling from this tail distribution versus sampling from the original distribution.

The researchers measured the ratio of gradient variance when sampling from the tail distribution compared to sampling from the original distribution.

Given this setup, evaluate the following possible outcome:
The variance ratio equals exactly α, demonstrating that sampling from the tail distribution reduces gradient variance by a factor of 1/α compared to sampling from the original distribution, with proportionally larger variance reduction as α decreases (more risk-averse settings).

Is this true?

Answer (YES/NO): NO